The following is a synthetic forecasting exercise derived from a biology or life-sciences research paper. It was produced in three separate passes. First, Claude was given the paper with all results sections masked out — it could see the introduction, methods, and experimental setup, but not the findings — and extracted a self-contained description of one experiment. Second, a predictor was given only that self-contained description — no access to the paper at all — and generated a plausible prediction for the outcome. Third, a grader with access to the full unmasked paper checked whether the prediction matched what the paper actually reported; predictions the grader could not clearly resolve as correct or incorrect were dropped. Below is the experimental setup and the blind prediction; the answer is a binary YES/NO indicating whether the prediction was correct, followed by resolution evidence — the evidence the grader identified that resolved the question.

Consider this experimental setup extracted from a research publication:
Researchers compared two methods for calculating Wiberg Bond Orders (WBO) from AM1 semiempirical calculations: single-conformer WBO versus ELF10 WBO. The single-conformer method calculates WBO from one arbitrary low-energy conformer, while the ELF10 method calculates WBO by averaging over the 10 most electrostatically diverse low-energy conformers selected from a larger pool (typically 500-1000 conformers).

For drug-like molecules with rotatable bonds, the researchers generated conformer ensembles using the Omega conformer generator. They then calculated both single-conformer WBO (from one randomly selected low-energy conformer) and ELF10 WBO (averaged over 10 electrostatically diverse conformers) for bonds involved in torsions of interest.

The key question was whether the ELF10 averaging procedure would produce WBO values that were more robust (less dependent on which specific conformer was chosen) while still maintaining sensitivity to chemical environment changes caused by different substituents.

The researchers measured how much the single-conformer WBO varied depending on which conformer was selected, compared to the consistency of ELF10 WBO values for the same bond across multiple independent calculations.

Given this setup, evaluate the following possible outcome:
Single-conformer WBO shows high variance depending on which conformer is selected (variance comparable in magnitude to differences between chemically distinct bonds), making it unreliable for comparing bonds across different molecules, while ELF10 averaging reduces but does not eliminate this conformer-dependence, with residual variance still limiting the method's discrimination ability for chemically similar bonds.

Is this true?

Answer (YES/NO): NO